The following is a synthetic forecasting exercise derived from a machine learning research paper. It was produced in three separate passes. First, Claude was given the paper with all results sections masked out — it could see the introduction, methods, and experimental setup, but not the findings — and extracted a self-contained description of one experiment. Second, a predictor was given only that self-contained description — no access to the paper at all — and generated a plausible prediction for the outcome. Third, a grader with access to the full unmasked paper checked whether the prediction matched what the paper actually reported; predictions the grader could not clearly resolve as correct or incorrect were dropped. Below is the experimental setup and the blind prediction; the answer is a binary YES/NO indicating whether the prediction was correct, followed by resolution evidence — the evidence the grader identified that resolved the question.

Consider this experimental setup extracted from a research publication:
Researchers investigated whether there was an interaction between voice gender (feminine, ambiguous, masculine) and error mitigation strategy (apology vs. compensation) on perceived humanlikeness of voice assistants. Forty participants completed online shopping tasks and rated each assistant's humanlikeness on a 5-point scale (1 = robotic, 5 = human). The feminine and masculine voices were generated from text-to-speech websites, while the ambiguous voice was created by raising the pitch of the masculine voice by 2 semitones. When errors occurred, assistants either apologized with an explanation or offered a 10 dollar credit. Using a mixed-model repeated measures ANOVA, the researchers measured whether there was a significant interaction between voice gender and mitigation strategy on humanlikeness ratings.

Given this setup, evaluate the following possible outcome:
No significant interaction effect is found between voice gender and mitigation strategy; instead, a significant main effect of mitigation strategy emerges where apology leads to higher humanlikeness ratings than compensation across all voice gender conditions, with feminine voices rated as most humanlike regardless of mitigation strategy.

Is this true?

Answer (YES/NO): NO